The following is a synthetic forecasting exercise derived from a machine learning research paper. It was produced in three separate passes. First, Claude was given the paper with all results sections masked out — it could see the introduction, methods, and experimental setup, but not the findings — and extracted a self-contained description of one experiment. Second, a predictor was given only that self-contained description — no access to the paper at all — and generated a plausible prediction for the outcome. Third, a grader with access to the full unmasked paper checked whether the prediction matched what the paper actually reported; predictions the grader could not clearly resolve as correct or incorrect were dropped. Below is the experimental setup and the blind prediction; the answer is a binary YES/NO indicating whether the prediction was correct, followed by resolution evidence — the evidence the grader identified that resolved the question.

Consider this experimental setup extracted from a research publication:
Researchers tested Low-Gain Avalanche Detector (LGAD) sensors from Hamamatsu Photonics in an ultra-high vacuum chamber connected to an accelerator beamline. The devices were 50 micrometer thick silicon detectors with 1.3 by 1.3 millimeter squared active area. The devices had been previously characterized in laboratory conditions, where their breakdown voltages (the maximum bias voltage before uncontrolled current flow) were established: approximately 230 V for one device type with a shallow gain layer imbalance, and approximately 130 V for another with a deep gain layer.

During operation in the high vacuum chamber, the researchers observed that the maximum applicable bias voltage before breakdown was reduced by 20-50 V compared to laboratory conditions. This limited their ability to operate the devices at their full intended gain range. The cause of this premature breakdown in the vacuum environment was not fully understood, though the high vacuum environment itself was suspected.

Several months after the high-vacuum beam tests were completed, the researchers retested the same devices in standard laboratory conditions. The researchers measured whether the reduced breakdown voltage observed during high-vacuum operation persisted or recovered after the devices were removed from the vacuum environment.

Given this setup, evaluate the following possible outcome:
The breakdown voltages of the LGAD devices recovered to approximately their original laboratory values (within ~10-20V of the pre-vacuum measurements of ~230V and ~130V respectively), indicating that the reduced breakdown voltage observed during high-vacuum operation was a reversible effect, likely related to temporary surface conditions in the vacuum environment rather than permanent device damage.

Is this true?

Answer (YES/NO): YES